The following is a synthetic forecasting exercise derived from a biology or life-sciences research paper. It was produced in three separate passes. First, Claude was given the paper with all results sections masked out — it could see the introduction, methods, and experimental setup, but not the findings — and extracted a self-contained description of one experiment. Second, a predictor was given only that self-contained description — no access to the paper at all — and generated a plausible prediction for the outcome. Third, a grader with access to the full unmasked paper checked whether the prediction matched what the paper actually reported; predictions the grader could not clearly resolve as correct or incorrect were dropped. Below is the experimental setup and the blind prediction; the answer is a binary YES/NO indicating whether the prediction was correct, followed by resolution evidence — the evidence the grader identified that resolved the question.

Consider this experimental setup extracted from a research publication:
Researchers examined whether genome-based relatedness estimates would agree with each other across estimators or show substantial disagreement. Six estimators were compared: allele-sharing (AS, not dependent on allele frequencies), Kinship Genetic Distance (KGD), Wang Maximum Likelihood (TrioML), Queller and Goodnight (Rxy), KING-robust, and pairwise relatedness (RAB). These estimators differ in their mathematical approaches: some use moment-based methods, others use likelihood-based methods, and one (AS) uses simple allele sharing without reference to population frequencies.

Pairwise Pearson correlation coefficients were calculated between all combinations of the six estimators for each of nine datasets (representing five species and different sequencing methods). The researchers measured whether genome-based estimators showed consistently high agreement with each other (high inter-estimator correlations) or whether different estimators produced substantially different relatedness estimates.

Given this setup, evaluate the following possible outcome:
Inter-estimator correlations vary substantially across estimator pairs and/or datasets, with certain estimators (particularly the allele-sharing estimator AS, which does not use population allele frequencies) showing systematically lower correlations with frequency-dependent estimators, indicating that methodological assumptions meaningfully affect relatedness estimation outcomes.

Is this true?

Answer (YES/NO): NO